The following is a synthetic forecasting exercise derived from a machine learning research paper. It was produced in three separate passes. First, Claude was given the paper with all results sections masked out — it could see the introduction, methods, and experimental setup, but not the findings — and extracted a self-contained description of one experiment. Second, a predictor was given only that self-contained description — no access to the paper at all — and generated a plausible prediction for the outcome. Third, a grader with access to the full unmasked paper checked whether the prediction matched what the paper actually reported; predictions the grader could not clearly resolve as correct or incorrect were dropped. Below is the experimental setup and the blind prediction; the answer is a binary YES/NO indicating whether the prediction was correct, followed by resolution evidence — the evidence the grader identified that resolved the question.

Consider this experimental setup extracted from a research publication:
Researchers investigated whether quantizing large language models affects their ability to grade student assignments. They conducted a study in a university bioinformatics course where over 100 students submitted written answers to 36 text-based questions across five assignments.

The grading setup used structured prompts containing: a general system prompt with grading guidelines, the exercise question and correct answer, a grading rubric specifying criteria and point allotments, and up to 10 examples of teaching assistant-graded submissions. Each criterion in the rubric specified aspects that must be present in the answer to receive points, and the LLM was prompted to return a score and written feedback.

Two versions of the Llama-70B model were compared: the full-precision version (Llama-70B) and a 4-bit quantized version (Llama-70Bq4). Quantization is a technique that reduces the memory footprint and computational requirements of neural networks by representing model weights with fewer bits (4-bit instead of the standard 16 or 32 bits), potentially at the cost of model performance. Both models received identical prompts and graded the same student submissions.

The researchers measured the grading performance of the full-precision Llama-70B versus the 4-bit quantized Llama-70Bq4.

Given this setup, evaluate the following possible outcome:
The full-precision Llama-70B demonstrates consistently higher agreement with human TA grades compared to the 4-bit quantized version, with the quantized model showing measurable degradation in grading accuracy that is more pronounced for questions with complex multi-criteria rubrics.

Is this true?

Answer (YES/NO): NO